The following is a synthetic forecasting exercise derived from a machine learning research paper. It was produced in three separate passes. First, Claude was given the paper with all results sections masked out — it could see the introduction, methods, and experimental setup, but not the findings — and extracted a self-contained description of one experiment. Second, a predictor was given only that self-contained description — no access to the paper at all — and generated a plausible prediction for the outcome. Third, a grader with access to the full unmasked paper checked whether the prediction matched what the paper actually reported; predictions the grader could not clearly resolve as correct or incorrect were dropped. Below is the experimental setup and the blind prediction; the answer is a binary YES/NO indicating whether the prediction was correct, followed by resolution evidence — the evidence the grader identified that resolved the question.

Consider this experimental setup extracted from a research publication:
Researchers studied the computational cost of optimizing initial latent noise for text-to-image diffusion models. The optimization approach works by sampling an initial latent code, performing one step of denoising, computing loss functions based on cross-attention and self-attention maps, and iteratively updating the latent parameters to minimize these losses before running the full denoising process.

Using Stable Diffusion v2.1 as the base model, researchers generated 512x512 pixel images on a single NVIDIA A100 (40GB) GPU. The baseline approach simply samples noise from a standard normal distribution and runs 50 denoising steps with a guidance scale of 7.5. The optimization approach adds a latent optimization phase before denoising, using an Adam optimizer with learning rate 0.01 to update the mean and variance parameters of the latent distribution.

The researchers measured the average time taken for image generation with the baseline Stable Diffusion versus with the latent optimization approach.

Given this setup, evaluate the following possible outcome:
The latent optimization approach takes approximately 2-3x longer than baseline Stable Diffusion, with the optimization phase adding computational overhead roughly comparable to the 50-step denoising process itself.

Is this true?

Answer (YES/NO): YES